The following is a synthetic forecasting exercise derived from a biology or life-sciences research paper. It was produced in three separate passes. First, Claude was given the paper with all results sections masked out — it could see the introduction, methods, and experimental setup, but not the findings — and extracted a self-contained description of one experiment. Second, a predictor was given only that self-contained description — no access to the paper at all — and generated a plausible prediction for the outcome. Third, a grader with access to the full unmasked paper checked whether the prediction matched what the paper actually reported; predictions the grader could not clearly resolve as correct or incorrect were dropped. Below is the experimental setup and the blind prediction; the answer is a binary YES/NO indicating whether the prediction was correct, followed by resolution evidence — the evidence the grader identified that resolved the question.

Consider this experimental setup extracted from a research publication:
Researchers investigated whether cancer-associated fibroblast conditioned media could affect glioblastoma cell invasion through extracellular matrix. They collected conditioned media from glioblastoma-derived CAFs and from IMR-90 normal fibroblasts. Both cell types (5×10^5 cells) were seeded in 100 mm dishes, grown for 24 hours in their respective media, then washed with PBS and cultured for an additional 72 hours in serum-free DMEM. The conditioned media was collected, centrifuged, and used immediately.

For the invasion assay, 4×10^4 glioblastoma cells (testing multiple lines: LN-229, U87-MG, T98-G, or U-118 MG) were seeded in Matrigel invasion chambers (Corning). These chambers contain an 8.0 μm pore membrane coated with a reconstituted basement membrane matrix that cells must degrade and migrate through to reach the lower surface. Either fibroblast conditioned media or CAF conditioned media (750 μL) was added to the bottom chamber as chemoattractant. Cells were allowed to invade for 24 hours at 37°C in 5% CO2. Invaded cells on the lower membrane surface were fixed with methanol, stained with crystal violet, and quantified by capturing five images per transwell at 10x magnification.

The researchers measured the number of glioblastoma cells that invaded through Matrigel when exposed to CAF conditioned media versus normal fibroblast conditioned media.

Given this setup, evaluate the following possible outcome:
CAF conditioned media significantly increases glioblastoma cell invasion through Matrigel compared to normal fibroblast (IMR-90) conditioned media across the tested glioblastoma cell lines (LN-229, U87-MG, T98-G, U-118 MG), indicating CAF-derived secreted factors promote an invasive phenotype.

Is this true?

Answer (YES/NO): NO